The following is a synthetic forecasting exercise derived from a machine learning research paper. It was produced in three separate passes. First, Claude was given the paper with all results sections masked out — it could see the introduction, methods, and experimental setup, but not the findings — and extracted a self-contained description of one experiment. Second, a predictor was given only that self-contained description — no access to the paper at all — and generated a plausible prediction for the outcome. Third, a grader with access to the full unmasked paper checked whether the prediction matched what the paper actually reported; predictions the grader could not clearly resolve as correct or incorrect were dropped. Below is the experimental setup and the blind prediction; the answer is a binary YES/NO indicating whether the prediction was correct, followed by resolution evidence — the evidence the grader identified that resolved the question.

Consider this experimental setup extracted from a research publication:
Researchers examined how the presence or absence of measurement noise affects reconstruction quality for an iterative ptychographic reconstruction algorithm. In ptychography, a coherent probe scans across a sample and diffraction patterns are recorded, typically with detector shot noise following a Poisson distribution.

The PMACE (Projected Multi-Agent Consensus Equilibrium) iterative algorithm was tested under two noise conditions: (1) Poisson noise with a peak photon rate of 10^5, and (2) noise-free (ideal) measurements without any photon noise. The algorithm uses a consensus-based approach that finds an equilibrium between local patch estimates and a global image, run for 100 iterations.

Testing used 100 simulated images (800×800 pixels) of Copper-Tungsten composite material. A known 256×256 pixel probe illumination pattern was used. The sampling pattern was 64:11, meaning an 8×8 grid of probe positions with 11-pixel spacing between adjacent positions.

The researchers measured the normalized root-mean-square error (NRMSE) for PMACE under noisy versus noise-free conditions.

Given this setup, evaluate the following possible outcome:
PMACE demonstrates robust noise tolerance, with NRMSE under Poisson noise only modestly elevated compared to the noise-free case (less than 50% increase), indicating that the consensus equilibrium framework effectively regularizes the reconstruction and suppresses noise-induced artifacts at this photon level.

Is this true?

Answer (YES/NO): NO